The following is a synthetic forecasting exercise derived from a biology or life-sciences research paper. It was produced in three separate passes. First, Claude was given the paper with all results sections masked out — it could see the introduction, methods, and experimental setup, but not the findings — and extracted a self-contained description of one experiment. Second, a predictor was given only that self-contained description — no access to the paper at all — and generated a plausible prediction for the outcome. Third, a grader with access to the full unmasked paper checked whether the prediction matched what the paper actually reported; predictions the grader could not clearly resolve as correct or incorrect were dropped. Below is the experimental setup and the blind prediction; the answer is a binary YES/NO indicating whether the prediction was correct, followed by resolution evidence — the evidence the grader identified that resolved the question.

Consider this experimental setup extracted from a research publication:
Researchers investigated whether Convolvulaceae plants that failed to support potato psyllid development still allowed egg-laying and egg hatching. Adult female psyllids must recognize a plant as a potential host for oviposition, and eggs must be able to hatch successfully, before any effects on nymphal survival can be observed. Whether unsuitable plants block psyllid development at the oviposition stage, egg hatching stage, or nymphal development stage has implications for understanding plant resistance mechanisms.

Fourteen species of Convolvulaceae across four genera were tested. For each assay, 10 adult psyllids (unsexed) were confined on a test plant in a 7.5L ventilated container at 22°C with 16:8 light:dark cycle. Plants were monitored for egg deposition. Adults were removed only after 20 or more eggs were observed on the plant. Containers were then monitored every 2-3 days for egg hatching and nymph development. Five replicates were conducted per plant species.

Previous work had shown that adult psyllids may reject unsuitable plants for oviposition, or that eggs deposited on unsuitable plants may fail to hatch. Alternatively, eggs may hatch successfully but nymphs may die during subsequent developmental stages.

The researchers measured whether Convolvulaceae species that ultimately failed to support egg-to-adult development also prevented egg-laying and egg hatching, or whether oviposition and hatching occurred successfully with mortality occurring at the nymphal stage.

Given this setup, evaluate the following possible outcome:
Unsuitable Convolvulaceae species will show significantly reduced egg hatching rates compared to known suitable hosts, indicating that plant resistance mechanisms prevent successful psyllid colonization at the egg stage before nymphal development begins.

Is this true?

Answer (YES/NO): NO